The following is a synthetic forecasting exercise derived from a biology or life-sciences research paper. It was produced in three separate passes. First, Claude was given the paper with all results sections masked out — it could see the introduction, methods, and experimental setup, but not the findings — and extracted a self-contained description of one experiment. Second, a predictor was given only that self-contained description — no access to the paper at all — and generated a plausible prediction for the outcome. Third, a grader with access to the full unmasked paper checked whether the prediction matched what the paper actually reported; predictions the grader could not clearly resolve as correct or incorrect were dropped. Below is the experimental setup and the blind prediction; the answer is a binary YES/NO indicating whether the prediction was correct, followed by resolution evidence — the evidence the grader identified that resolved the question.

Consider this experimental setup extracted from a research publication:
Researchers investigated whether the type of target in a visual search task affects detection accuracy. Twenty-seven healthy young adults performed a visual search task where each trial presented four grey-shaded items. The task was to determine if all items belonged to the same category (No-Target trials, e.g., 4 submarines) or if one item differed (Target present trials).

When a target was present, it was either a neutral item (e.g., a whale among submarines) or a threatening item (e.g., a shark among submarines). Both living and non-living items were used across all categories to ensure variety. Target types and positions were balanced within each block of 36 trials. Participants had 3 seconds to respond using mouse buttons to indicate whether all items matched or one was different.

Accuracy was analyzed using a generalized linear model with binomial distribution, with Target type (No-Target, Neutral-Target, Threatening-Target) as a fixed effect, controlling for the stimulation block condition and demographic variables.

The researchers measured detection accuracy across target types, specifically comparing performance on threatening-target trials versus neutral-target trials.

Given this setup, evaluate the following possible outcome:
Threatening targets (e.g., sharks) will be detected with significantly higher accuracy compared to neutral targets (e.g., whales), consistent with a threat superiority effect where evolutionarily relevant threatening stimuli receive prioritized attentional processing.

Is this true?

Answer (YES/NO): NO